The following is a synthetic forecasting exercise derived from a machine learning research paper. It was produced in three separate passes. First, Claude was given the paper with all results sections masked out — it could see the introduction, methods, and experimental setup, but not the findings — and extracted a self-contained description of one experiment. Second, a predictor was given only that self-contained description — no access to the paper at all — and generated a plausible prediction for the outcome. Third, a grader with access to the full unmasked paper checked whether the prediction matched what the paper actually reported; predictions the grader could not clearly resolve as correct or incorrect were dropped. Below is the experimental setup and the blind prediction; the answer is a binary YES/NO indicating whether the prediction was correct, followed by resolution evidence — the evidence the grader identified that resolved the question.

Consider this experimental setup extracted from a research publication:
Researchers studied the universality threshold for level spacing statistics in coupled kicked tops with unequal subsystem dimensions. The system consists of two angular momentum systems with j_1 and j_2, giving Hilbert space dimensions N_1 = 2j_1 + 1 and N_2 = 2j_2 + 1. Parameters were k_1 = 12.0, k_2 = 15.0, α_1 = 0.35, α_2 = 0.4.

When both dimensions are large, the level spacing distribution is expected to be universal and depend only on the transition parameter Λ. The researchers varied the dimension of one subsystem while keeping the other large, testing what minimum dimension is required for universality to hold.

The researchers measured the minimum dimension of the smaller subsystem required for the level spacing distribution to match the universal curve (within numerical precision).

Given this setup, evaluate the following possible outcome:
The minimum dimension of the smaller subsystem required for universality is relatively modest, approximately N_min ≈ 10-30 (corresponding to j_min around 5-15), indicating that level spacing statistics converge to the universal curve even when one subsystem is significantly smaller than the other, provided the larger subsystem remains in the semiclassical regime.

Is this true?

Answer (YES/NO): YES